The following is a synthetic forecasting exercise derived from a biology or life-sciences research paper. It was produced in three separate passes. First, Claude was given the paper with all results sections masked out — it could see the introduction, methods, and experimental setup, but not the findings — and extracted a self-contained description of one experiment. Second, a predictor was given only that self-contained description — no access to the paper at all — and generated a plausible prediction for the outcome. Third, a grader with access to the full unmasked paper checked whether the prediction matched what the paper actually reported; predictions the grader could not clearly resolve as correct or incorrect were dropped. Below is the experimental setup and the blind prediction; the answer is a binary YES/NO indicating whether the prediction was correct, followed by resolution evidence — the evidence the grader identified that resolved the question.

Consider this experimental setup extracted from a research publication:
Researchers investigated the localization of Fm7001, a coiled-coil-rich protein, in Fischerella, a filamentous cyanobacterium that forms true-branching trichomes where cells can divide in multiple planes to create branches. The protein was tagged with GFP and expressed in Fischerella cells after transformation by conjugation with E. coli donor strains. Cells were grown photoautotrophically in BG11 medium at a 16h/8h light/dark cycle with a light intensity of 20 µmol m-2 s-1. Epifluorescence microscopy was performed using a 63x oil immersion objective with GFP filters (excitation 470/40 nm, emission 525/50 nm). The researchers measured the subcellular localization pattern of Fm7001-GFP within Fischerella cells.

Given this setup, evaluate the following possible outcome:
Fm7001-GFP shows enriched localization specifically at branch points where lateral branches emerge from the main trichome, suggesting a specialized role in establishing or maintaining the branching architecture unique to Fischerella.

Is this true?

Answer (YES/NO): YES